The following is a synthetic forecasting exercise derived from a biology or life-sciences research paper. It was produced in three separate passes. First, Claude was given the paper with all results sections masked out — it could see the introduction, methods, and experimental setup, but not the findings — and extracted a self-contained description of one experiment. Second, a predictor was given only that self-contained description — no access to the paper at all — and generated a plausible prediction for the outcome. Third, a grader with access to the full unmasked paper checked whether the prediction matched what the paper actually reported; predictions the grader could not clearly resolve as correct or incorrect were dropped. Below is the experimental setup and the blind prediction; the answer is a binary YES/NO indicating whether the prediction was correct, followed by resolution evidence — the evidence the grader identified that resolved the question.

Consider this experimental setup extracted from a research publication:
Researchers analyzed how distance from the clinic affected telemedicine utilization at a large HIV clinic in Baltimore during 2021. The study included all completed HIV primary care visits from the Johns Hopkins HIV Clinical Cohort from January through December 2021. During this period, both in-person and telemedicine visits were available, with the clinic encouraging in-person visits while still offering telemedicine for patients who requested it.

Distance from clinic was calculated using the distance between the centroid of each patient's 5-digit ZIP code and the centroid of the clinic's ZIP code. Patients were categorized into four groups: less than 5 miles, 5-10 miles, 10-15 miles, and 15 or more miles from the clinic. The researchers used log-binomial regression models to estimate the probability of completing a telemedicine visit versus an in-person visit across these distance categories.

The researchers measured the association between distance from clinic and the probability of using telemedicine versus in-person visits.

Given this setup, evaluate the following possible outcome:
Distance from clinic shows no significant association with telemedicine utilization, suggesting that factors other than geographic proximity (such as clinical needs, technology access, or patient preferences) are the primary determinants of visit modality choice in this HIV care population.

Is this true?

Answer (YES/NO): NO